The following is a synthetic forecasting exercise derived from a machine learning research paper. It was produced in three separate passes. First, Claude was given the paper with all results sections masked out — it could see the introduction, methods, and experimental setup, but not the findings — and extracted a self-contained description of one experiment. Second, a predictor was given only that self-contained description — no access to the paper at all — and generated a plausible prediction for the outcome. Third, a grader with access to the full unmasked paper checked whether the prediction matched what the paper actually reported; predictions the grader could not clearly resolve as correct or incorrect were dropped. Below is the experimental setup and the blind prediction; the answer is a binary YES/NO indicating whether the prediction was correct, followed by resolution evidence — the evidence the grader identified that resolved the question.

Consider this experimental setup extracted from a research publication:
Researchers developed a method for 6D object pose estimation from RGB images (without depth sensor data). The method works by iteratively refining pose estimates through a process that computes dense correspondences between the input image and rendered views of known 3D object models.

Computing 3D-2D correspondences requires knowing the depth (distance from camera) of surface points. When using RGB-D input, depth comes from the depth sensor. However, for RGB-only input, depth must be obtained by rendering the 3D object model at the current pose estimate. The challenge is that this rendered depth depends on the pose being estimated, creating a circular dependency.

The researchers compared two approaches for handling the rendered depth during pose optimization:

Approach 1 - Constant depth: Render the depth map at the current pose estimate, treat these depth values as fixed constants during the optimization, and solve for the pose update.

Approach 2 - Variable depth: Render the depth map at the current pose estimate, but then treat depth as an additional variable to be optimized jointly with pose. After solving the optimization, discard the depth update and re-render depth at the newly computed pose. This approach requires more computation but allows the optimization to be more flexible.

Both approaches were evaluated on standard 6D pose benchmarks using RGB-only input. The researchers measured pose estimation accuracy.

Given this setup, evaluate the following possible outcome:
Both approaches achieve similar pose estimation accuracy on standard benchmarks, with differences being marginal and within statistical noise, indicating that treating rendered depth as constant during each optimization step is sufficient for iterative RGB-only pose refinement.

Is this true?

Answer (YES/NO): NO